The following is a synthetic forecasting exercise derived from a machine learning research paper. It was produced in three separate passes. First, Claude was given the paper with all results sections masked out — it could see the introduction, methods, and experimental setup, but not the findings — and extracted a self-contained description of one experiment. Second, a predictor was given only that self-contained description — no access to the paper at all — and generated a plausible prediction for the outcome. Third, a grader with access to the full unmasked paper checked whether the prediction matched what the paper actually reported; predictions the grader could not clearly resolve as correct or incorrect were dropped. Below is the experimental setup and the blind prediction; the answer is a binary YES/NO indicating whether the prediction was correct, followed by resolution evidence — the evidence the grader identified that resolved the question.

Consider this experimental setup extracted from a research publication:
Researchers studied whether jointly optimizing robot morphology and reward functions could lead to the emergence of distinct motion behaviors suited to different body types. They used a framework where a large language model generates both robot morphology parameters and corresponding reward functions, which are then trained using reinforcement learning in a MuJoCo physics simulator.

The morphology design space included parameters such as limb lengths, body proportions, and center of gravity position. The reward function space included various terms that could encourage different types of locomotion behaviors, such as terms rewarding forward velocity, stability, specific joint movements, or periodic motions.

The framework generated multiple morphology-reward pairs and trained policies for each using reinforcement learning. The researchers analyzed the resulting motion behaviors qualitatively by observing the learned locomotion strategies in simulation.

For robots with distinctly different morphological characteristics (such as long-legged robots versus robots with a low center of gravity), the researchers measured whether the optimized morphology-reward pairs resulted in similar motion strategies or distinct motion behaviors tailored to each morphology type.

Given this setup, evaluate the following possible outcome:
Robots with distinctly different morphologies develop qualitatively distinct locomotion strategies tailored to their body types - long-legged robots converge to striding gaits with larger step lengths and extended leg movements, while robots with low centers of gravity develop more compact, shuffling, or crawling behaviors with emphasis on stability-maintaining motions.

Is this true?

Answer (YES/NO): NO